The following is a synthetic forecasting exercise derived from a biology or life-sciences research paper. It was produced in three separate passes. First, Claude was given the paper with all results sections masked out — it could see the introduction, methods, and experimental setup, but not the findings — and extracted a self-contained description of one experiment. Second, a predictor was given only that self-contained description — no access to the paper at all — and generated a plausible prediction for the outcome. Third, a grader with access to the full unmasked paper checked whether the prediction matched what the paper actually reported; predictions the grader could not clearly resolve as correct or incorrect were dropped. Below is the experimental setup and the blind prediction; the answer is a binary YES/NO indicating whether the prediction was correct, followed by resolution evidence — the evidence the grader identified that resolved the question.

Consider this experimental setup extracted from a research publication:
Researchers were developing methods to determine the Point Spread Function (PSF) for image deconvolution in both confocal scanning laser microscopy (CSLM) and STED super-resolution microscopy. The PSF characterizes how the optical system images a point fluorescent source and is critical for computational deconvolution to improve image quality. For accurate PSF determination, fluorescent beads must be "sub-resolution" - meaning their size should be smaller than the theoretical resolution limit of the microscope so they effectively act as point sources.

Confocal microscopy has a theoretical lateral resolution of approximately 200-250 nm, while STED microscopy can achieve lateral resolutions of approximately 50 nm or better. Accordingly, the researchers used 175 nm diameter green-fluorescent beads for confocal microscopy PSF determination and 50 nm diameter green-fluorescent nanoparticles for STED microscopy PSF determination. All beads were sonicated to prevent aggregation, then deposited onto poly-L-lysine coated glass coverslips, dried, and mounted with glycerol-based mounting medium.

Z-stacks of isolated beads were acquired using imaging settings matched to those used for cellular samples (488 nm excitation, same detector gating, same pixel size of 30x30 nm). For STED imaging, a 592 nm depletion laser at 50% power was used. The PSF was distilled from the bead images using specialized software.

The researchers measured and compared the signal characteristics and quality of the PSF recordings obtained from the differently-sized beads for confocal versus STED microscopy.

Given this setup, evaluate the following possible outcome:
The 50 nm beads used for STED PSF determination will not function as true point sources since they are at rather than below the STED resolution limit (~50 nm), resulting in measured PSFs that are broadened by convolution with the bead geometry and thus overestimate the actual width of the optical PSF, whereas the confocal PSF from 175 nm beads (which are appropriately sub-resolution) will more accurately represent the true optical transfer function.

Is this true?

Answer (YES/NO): NO